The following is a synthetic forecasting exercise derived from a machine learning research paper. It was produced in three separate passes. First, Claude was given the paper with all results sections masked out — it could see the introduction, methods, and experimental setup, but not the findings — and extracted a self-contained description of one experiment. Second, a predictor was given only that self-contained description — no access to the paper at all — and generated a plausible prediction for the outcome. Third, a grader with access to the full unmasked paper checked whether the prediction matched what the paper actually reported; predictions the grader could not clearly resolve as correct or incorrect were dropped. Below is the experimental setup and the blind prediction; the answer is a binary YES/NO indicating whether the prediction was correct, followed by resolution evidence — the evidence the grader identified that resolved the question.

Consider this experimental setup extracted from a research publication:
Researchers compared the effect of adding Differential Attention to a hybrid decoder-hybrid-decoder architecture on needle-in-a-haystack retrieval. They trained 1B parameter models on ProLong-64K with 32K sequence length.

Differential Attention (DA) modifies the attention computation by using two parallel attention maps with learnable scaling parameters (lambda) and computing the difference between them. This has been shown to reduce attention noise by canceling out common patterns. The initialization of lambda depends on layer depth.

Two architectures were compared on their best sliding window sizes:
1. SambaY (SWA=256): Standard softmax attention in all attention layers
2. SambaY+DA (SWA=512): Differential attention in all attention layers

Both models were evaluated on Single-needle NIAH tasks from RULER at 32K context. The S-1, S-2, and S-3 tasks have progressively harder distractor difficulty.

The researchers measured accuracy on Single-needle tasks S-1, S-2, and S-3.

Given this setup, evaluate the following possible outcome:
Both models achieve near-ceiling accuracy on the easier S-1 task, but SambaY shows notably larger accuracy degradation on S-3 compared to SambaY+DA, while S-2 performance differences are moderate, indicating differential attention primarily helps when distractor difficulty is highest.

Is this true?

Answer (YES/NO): NO